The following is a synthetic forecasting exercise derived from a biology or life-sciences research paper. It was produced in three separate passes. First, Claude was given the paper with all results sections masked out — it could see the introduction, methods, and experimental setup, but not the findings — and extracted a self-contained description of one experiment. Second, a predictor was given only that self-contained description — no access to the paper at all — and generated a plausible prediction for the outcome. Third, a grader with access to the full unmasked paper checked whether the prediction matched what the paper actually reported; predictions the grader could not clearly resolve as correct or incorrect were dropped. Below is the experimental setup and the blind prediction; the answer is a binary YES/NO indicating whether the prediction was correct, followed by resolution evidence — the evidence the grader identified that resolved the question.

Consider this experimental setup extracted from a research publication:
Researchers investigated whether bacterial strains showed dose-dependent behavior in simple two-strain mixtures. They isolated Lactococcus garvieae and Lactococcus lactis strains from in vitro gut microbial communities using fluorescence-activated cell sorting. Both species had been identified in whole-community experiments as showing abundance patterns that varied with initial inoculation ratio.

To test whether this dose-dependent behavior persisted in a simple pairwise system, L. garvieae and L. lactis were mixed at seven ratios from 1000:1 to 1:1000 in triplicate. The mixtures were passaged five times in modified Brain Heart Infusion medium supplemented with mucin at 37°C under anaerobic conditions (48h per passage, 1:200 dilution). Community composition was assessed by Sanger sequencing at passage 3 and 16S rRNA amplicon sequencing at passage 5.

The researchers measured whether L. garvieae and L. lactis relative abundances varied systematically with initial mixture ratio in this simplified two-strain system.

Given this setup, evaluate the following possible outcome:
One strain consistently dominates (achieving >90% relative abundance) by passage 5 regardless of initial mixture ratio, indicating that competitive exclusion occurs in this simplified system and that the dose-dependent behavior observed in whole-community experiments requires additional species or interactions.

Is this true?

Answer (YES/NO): NO